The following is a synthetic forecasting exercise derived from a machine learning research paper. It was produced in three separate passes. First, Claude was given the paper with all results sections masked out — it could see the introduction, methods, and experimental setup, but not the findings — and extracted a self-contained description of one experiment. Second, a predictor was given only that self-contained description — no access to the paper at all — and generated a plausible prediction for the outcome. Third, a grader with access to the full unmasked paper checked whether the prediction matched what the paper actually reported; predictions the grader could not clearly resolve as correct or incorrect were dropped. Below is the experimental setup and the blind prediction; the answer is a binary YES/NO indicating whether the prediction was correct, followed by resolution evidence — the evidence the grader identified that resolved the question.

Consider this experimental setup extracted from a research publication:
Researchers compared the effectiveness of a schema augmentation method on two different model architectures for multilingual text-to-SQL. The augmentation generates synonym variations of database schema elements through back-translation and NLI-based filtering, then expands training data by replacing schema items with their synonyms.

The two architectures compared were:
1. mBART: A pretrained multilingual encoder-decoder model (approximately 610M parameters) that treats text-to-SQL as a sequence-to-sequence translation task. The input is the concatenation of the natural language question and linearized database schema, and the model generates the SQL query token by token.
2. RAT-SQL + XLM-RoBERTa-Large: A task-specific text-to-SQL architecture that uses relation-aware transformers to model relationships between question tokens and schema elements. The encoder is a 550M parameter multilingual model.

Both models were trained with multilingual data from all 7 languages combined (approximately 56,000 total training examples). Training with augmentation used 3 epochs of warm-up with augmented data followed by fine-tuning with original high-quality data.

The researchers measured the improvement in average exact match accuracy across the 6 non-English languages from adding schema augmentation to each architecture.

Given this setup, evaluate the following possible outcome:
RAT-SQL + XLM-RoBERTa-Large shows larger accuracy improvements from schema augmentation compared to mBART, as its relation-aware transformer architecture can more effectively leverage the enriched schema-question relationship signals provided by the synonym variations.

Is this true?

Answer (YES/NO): NO